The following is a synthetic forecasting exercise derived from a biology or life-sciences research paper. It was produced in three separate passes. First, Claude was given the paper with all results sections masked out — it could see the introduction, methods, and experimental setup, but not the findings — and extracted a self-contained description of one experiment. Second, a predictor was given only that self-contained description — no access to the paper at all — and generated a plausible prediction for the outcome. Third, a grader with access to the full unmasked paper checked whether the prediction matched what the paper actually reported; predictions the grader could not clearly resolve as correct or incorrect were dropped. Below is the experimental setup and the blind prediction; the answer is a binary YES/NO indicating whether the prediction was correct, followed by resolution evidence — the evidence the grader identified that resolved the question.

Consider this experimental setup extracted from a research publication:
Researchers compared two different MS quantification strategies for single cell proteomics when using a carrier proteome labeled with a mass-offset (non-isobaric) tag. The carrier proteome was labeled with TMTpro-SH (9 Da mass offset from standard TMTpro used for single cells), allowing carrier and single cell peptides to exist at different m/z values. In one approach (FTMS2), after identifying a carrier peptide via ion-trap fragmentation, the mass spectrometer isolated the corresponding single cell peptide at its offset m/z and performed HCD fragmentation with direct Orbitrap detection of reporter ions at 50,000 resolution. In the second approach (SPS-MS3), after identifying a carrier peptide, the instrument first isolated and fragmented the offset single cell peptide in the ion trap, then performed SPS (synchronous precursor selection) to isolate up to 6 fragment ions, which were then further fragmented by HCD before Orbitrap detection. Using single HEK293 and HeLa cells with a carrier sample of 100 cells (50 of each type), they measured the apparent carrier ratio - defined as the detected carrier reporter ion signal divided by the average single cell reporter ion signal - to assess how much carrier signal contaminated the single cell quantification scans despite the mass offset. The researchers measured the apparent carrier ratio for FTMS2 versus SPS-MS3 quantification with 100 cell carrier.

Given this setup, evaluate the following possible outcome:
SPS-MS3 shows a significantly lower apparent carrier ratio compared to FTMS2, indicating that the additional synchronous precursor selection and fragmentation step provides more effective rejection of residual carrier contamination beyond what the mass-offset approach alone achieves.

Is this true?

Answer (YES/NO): YES